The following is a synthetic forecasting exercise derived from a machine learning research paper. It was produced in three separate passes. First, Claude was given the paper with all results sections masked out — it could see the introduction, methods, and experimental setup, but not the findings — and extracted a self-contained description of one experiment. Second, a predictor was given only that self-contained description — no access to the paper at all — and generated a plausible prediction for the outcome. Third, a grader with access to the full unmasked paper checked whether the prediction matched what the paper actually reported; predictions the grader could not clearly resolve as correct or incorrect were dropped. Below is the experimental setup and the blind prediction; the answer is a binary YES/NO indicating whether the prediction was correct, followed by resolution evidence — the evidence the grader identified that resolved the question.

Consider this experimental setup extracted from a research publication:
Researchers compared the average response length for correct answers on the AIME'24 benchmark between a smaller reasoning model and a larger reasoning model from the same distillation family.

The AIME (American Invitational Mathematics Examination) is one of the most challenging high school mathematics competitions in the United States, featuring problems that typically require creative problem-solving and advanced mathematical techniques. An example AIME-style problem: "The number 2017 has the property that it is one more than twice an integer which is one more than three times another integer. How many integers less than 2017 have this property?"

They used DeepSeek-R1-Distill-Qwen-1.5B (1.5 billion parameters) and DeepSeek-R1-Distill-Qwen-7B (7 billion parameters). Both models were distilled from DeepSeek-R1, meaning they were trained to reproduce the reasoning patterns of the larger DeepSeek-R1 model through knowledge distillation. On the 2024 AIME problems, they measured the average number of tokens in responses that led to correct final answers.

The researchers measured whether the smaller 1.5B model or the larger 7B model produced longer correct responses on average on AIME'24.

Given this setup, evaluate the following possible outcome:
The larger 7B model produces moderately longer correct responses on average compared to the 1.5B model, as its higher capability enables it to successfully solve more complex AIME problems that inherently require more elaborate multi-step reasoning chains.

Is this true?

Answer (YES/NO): NO